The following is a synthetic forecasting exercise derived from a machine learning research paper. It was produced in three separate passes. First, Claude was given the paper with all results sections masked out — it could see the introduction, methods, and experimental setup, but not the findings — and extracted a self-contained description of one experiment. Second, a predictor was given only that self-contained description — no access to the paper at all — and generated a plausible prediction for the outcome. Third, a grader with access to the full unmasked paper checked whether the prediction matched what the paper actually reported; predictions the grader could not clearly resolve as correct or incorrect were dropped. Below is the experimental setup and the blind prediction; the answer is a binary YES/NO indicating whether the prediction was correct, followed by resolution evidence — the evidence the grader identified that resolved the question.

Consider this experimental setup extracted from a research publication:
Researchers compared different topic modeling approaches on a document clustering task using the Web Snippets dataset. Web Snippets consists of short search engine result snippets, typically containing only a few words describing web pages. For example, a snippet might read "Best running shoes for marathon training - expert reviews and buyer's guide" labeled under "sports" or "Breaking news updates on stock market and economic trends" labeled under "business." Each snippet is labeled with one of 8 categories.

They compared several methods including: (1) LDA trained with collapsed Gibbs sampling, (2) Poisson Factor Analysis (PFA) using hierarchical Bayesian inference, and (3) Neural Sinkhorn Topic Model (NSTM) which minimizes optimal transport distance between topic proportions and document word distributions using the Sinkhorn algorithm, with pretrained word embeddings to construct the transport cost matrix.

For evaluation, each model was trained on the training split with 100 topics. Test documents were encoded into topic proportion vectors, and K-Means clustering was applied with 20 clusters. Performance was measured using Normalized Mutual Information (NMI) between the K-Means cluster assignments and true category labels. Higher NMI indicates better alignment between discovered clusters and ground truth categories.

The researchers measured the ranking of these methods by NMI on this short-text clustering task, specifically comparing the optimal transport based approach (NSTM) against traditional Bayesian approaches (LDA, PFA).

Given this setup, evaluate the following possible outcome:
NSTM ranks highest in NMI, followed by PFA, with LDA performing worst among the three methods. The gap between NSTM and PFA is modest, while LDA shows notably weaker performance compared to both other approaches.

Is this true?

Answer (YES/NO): NO